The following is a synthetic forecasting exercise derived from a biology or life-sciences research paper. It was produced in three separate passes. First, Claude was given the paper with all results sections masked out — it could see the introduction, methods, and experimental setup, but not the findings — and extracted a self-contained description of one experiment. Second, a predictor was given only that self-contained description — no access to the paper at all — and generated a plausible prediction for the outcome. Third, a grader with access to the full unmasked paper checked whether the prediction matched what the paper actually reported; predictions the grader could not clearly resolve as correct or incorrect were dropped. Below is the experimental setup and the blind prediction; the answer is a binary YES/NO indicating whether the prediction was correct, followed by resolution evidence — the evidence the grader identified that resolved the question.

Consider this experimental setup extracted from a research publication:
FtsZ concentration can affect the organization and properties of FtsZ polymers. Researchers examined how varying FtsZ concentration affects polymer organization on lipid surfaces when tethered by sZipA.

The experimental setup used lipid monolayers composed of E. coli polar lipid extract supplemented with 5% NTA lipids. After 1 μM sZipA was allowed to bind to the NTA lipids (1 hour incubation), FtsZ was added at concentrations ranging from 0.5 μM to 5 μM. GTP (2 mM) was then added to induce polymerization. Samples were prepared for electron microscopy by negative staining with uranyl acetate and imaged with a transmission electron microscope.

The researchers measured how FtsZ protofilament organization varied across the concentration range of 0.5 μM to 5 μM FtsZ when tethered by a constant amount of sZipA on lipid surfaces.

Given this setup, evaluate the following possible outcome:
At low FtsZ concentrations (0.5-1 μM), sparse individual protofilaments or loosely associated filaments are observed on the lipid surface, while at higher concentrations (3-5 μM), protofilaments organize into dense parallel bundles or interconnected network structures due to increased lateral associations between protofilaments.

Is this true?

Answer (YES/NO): NO